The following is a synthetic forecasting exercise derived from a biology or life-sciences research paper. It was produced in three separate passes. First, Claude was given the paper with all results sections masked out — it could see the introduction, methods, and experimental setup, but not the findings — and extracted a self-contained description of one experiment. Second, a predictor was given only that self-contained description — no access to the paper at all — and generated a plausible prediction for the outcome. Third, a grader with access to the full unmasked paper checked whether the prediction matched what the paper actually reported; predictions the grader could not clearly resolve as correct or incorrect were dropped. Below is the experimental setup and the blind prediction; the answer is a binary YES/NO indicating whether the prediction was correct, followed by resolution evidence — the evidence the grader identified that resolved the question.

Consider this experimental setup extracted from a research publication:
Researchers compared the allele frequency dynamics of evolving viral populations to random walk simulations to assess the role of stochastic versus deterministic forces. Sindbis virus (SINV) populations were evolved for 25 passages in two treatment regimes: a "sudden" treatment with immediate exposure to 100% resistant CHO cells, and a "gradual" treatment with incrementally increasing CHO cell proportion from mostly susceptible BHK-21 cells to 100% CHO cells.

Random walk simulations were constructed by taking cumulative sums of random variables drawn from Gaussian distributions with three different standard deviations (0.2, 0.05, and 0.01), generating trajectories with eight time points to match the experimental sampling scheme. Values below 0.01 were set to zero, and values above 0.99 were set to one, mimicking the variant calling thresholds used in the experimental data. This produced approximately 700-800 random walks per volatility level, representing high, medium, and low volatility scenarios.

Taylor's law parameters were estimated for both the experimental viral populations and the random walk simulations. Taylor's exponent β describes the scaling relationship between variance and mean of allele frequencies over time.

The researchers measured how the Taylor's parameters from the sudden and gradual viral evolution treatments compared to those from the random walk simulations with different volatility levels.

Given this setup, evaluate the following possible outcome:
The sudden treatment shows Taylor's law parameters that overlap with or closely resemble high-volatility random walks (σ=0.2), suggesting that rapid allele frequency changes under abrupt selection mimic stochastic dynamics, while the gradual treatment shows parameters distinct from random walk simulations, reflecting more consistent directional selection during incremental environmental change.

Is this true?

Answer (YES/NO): NO